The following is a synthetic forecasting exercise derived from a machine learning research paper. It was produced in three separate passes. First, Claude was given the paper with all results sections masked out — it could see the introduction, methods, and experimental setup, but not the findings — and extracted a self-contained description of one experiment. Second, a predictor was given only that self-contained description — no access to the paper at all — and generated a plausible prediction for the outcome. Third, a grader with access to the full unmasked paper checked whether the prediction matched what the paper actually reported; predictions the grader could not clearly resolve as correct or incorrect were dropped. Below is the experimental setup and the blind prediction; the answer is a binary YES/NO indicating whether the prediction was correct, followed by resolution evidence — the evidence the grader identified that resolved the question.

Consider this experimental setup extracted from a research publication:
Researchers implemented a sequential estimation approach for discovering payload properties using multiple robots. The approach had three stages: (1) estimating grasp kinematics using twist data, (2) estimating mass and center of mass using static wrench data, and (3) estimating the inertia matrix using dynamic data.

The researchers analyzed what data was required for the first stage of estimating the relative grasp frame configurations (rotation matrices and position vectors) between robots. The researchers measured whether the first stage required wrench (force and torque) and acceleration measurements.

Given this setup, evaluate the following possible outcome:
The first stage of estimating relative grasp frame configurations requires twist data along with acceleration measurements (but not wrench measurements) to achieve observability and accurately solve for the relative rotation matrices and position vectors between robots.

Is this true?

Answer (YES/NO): NO